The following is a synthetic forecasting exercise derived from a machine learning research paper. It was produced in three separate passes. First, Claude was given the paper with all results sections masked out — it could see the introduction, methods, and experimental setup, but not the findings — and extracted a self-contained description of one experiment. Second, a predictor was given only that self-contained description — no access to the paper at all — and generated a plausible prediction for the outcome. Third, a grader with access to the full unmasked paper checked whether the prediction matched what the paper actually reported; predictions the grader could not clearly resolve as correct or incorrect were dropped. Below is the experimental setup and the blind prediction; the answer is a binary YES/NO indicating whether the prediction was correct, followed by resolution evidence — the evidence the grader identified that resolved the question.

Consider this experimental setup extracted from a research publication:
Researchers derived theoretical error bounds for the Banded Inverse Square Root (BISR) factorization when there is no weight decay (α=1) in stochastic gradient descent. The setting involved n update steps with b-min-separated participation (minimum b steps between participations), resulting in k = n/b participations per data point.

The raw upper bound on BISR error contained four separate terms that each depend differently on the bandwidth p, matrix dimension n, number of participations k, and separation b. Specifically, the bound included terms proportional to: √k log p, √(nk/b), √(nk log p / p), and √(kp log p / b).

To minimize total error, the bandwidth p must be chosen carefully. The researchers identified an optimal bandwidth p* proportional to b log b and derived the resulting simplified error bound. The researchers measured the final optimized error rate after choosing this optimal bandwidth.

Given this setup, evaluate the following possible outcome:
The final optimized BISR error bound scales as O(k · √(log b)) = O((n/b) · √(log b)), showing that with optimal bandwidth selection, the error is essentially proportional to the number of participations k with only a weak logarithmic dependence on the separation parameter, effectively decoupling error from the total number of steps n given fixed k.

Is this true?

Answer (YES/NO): NO